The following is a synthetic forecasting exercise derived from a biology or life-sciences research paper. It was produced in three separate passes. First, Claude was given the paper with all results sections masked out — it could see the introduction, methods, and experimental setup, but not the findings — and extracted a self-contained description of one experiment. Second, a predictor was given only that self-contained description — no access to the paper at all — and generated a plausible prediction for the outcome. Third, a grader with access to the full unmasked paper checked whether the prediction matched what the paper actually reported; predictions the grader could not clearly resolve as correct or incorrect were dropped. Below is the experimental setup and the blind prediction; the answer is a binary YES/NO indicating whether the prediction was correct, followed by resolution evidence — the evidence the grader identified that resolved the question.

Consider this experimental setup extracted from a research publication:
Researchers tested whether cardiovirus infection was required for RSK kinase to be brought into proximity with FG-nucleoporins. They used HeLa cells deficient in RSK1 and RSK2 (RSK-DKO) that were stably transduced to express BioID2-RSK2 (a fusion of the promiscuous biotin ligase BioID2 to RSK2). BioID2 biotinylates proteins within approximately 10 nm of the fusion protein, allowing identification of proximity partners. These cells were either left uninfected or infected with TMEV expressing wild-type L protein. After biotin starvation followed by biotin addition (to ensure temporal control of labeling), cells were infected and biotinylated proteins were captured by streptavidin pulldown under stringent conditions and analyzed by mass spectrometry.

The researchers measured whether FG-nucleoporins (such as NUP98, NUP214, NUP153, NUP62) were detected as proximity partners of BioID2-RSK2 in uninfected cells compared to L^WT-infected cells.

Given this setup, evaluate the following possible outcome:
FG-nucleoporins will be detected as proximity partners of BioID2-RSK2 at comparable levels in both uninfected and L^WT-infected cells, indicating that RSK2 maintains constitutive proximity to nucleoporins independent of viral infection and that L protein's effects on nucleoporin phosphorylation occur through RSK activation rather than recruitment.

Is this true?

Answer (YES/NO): NO